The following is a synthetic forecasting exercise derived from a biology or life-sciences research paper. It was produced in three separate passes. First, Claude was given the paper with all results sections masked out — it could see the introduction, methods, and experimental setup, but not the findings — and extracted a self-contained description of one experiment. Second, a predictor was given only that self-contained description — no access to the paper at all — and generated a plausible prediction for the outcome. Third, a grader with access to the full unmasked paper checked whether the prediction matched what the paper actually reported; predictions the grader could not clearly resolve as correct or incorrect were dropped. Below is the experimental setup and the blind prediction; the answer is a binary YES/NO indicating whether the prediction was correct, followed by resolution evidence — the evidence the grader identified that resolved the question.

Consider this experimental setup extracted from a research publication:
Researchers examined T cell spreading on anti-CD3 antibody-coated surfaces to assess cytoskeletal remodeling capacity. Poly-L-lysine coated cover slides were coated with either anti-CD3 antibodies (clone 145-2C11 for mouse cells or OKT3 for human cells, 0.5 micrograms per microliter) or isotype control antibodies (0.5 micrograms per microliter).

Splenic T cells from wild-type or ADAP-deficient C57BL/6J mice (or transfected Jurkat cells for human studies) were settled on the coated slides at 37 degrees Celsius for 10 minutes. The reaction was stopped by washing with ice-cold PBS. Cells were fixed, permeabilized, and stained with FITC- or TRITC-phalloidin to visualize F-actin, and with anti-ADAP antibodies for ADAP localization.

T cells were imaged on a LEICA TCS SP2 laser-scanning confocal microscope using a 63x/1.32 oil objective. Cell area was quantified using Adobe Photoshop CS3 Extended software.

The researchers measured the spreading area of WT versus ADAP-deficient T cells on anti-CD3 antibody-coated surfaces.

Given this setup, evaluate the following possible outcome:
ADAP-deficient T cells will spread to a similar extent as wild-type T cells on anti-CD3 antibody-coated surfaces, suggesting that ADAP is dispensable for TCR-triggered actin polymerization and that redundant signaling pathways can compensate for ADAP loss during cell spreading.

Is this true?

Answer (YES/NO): NO